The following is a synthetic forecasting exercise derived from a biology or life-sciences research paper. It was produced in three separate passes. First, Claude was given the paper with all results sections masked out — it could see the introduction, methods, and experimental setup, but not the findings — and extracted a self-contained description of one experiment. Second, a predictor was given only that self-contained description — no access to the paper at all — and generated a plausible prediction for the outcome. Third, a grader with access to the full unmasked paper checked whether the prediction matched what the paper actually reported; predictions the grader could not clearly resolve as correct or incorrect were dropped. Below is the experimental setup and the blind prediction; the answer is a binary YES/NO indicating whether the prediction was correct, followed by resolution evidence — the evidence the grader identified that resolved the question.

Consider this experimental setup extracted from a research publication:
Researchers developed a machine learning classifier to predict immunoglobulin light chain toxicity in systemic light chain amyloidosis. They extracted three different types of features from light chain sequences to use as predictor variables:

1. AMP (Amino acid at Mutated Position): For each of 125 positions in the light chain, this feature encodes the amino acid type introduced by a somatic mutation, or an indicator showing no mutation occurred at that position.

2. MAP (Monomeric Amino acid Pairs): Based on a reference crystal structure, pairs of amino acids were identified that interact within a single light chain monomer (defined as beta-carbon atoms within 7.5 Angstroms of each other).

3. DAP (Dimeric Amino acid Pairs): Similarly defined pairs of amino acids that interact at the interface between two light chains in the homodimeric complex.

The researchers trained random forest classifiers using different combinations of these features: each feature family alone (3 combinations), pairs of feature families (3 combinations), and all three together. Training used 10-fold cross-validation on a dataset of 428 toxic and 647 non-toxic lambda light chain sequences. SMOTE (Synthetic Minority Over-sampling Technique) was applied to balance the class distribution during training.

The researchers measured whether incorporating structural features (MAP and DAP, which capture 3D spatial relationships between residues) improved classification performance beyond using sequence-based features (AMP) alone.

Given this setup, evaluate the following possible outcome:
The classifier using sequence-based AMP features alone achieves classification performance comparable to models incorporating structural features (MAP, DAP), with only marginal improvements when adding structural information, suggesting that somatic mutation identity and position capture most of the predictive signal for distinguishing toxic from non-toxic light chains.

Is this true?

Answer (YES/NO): NO